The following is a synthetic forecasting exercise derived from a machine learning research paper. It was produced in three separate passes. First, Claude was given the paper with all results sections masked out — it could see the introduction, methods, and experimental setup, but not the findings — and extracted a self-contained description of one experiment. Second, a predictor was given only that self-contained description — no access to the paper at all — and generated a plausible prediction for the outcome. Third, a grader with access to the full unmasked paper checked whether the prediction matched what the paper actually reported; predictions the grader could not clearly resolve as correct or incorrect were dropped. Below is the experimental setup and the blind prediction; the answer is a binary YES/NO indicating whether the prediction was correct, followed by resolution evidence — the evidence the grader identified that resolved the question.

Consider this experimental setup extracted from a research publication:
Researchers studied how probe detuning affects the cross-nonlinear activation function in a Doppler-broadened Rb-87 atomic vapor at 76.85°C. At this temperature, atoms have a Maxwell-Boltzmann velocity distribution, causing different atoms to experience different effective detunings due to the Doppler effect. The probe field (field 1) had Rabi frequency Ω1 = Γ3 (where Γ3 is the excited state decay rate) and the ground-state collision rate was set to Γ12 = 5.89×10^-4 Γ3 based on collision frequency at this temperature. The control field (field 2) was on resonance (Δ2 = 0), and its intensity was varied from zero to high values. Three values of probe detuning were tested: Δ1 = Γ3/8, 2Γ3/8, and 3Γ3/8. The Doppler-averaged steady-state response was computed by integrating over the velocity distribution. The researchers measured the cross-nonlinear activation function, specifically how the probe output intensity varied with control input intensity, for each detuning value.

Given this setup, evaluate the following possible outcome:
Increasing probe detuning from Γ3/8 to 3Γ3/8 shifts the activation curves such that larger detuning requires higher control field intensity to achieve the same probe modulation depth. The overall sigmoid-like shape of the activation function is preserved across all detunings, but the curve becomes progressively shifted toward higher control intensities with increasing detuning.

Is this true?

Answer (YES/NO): YES